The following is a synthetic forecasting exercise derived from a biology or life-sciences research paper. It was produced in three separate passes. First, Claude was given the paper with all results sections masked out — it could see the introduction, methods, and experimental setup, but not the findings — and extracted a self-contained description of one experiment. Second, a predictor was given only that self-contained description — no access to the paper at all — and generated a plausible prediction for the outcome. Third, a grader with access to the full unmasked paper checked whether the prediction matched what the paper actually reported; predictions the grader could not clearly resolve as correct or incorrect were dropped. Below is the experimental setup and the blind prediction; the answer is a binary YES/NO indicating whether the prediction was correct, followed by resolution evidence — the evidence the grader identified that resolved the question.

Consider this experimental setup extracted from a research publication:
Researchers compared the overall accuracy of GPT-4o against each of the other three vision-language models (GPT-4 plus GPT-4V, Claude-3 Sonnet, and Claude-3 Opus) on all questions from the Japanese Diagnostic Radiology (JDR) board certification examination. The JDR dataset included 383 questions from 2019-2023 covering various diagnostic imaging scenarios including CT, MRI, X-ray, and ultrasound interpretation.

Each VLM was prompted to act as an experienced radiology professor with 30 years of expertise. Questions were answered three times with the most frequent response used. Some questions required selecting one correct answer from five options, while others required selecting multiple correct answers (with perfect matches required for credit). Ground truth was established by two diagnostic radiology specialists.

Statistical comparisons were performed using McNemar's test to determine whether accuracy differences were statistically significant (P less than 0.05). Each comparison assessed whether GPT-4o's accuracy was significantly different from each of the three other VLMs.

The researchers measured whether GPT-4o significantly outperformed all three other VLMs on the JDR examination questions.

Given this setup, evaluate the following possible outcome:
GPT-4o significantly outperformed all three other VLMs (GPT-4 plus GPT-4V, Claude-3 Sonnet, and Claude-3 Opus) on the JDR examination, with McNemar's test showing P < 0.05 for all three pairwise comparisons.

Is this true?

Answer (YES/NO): YES